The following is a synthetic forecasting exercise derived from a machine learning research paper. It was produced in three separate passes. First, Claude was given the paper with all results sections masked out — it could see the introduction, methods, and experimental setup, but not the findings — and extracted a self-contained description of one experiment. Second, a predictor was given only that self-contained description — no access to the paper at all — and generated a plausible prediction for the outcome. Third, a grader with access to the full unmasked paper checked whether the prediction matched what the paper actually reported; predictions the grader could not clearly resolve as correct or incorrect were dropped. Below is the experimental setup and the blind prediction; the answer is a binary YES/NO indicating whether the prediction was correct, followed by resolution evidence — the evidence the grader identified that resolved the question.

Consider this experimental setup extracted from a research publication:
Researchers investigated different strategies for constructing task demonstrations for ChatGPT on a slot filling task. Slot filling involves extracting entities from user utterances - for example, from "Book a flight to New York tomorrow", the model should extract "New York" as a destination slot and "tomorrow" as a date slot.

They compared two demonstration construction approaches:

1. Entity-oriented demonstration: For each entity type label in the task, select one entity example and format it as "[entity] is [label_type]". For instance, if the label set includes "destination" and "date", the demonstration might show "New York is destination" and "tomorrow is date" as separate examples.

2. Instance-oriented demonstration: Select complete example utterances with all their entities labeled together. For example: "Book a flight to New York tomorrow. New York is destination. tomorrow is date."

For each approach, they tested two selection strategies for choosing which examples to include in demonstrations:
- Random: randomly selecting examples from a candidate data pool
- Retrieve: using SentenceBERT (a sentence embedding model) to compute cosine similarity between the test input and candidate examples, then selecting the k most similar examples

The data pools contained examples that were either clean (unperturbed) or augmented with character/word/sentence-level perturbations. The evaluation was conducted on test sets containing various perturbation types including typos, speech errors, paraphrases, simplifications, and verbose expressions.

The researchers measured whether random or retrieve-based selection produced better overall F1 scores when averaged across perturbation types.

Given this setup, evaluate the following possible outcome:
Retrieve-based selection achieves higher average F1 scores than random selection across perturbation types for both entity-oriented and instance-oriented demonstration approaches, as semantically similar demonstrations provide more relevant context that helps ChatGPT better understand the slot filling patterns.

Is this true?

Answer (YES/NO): NO